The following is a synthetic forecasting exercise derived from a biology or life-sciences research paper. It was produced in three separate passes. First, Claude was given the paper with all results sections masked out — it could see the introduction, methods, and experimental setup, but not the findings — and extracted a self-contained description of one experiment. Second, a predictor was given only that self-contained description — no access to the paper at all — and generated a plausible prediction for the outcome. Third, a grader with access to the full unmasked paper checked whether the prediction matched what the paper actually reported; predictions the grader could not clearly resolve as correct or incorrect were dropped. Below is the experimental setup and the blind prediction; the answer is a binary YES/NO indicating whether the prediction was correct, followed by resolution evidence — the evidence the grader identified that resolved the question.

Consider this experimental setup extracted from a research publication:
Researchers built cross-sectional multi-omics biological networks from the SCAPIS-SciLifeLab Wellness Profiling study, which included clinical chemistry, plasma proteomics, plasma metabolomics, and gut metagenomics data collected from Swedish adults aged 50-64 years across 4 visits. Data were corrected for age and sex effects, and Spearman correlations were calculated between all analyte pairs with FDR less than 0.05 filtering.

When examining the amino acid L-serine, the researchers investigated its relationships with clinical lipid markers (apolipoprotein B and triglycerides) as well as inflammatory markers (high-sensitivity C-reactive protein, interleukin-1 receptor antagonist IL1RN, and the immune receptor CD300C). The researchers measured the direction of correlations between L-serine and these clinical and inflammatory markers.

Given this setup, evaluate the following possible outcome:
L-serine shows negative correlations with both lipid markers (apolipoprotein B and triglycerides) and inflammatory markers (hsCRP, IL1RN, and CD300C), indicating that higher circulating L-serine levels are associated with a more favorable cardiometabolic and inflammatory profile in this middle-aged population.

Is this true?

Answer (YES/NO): YES